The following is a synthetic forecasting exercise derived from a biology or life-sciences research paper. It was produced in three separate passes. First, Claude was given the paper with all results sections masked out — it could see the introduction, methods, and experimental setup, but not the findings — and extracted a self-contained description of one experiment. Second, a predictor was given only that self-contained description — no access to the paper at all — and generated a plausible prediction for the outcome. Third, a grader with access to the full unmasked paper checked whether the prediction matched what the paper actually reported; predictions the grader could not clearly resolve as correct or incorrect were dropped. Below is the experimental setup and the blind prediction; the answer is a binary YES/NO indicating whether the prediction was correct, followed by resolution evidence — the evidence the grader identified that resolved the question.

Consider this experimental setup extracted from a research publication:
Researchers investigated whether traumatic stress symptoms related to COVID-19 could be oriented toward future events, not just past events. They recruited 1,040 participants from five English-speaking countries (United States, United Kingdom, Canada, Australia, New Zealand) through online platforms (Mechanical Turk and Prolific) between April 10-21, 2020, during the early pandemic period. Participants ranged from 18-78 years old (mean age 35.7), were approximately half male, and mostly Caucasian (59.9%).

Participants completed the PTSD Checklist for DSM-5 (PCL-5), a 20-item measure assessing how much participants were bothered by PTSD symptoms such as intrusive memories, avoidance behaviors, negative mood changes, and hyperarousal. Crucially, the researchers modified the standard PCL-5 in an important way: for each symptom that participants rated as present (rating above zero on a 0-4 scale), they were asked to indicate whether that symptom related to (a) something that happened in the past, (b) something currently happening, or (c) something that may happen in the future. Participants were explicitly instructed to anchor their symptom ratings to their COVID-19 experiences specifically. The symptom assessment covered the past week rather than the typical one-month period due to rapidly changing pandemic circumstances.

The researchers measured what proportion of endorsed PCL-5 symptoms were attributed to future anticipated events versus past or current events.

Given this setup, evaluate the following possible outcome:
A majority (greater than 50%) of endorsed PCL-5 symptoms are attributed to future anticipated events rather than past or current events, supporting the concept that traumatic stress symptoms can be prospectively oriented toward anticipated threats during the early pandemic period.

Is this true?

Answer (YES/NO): NO